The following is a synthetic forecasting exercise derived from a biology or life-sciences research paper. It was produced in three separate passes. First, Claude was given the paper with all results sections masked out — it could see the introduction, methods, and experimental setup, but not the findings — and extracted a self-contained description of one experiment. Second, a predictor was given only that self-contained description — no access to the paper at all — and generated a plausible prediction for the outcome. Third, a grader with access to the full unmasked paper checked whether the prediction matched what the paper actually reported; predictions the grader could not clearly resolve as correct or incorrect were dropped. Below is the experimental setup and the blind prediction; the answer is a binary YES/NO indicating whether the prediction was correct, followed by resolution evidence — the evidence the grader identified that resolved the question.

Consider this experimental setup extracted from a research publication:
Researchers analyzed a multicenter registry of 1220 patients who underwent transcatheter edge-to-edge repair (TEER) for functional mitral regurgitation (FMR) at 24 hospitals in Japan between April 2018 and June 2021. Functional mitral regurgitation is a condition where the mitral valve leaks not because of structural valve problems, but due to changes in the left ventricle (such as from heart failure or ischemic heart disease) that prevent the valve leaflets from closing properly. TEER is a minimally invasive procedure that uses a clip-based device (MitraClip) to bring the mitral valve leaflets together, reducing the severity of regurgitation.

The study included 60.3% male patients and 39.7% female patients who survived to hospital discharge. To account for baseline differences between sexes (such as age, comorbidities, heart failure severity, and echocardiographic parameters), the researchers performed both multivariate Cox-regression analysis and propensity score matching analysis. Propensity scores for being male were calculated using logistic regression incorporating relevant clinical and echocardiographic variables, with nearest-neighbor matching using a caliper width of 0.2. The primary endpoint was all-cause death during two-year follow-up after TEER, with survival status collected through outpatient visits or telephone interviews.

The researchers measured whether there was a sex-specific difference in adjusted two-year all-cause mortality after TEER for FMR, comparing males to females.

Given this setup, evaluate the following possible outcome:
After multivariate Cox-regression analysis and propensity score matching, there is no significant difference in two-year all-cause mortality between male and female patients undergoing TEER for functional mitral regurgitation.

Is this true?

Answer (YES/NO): NO